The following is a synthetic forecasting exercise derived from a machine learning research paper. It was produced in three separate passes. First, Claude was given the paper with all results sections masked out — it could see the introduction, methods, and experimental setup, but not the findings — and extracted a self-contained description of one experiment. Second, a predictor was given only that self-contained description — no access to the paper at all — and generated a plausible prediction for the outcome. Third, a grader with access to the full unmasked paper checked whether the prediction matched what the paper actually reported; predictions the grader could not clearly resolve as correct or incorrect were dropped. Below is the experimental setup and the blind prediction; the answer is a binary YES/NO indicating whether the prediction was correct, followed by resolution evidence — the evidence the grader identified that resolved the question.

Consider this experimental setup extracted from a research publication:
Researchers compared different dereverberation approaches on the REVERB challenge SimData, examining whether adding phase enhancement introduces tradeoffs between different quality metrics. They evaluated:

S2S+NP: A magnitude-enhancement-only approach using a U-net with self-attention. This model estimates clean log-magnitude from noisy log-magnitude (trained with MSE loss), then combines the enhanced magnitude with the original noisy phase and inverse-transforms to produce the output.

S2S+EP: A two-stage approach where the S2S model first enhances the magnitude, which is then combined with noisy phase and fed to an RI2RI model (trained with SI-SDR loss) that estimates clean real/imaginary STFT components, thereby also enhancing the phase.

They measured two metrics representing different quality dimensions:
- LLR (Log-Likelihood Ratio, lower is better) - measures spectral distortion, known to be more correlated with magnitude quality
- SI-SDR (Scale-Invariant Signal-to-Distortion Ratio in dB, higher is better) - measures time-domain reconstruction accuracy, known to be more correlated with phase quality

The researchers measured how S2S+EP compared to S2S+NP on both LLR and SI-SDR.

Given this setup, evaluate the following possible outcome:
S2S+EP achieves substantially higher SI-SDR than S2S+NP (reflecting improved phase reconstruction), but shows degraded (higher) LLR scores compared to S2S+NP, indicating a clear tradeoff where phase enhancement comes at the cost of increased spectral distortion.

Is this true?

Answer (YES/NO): YES